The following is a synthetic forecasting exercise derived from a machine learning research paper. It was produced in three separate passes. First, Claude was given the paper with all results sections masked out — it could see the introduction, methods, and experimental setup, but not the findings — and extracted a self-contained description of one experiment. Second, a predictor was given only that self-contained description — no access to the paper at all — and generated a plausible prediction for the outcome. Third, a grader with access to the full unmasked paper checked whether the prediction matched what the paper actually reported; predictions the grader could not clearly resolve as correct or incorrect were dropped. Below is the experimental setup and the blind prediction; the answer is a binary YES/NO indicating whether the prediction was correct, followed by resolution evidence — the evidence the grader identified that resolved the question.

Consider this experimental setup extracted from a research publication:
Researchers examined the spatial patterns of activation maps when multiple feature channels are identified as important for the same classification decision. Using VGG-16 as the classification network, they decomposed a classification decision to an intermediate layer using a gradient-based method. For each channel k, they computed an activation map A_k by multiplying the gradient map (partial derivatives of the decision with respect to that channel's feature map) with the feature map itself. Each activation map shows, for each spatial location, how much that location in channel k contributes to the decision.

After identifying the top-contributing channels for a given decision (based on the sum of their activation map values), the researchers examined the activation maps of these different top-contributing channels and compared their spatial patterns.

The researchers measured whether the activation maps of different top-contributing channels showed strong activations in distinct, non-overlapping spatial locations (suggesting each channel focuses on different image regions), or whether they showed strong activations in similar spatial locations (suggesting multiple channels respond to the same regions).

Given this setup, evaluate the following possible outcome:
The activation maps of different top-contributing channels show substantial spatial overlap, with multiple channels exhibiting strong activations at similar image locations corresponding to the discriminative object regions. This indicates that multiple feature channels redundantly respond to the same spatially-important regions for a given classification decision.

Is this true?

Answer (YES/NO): YES